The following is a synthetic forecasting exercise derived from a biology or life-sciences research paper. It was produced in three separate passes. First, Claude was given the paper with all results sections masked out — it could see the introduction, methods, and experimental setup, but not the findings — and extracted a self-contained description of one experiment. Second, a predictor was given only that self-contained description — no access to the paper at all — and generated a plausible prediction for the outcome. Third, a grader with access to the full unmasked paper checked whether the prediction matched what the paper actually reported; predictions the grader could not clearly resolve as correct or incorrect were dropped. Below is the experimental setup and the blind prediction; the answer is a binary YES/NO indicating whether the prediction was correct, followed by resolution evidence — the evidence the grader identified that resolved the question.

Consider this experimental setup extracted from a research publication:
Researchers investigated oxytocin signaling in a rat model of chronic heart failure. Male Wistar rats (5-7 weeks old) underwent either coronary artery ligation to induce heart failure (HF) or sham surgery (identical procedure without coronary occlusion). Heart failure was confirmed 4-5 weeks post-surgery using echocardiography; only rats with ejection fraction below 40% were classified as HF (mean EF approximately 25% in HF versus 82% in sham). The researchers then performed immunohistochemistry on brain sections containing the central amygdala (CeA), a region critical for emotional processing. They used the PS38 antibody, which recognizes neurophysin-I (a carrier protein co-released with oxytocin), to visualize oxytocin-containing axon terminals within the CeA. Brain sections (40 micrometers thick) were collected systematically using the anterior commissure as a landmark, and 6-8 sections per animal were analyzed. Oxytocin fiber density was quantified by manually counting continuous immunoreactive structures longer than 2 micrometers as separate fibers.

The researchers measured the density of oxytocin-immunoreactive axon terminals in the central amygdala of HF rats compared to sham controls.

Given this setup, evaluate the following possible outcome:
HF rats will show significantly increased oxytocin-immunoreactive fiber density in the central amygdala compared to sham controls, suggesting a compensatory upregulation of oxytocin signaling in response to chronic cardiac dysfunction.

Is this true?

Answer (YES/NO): NO